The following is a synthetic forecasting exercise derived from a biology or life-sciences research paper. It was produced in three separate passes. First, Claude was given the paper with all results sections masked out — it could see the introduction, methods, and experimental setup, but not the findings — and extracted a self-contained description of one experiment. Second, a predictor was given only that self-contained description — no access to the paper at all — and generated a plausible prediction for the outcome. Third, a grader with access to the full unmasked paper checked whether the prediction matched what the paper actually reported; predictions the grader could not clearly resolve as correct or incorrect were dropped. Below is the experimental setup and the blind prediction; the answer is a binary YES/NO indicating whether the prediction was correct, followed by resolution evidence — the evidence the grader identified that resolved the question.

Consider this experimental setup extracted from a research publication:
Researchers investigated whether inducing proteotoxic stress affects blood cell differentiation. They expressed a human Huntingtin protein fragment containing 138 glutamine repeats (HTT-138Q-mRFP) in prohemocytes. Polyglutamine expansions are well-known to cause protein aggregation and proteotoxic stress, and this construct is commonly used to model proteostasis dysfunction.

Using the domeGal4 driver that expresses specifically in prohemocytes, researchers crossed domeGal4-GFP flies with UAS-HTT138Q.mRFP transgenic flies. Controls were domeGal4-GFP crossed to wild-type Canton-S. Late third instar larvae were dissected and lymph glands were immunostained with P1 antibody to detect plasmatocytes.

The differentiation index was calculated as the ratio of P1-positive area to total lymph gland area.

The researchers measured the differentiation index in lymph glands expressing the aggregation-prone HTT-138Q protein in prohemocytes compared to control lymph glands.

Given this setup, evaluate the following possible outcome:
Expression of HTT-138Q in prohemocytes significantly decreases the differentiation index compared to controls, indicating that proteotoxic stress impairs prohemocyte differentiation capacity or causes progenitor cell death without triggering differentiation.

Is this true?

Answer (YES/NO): NO